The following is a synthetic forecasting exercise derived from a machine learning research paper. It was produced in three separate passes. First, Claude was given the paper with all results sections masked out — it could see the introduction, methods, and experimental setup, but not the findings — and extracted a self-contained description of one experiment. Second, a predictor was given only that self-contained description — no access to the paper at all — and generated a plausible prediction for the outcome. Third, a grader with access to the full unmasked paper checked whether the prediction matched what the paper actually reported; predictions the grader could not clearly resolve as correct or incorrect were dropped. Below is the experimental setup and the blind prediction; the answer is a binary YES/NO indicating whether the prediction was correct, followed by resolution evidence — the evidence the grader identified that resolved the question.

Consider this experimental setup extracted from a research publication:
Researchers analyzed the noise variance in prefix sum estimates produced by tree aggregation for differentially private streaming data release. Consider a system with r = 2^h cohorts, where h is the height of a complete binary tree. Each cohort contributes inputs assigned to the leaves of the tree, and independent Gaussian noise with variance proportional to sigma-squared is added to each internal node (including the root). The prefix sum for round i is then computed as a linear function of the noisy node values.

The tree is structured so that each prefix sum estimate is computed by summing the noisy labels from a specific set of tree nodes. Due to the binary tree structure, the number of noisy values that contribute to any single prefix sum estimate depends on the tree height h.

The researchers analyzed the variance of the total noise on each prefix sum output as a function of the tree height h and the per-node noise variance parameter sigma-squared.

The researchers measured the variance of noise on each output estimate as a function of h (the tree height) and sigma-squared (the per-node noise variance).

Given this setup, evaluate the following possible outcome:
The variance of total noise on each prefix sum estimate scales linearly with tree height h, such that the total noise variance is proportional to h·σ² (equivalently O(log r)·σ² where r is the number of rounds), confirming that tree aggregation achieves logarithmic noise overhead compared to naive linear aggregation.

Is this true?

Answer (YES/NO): NO